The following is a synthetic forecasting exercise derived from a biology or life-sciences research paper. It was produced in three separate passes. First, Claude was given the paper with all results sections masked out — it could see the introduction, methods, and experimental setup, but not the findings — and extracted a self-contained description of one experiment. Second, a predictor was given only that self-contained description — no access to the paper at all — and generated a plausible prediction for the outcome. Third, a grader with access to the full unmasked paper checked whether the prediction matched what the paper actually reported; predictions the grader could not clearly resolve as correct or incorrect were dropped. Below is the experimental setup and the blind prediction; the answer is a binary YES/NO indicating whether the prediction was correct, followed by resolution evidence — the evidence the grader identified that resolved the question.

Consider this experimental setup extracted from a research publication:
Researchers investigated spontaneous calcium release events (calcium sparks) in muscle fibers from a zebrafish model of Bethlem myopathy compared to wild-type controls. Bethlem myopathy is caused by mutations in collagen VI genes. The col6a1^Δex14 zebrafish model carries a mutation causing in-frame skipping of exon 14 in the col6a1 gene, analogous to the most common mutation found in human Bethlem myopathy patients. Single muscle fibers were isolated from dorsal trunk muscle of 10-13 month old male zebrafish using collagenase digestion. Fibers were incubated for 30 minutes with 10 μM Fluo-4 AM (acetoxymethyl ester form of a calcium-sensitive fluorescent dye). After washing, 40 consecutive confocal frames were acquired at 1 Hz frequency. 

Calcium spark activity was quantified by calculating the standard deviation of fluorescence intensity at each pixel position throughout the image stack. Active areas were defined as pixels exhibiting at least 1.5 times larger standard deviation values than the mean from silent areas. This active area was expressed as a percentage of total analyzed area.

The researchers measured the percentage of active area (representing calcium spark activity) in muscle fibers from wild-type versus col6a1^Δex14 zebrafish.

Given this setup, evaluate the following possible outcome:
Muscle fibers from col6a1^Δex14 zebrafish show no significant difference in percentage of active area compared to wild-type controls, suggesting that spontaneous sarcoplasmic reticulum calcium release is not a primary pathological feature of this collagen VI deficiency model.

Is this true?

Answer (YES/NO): NO